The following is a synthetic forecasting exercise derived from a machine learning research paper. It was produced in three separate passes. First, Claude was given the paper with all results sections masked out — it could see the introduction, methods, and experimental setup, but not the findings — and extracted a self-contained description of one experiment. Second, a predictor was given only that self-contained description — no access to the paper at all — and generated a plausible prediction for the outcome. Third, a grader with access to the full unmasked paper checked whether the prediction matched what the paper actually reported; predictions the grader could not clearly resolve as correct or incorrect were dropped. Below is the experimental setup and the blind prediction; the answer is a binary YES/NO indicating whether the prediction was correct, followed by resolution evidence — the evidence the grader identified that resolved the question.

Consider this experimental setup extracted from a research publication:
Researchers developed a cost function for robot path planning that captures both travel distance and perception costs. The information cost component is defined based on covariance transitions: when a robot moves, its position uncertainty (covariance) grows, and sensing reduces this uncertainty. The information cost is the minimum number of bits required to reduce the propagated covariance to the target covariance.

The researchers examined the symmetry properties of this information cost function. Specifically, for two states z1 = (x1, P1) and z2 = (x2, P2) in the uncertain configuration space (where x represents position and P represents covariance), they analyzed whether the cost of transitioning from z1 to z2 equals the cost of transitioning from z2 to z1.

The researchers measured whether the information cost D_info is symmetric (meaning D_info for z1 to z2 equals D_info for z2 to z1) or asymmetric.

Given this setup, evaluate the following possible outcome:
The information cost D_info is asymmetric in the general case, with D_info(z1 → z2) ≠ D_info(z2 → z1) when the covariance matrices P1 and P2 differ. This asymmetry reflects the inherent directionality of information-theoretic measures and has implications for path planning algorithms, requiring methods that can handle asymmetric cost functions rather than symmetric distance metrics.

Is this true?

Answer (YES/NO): YES